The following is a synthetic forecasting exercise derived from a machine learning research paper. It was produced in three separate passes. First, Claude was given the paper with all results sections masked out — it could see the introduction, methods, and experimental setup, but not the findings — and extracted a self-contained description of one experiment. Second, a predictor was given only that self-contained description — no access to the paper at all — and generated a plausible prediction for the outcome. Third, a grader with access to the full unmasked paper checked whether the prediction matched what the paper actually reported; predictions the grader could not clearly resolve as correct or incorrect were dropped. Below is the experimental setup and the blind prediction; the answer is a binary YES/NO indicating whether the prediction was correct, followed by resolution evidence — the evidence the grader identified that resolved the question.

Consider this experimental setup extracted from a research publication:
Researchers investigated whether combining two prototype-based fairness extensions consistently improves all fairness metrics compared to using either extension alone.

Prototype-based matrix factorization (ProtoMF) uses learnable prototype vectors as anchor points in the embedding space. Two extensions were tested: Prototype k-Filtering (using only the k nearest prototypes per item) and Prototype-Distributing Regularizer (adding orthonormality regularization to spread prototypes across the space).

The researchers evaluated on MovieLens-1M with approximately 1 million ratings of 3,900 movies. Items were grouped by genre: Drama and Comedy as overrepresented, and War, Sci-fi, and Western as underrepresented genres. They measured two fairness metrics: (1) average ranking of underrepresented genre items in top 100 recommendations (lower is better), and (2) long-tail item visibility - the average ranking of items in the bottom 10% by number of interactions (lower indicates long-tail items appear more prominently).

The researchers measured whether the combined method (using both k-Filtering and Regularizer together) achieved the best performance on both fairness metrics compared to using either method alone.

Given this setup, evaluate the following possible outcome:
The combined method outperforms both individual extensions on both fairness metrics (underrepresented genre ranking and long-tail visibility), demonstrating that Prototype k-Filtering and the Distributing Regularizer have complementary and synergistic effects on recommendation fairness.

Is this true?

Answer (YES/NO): NO